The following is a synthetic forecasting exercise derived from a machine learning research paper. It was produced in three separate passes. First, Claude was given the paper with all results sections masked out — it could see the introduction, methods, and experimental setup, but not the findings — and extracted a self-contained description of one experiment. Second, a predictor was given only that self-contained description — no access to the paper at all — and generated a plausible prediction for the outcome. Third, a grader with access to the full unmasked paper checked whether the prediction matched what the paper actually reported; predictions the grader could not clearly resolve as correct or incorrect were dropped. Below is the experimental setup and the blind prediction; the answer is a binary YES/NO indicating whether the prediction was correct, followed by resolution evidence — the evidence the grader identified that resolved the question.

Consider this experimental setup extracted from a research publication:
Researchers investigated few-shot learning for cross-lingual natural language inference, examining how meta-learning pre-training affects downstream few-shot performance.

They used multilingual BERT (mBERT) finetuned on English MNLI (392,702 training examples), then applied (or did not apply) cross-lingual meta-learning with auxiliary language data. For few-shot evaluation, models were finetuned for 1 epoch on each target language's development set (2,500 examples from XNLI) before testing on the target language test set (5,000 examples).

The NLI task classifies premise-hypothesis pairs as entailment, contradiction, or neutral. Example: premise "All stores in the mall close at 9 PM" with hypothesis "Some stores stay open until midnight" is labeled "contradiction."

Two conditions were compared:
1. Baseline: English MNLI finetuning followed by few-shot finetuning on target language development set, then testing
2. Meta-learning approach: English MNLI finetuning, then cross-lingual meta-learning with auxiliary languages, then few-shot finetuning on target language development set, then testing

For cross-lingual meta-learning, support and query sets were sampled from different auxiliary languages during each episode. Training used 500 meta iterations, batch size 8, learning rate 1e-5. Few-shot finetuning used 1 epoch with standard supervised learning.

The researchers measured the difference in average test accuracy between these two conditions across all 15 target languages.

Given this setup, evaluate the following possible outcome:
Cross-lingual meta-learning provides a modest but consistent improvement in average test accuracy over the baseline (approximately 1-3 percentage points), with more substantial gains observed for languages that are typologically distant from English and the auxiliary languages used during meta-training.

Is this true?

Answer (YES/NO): NO